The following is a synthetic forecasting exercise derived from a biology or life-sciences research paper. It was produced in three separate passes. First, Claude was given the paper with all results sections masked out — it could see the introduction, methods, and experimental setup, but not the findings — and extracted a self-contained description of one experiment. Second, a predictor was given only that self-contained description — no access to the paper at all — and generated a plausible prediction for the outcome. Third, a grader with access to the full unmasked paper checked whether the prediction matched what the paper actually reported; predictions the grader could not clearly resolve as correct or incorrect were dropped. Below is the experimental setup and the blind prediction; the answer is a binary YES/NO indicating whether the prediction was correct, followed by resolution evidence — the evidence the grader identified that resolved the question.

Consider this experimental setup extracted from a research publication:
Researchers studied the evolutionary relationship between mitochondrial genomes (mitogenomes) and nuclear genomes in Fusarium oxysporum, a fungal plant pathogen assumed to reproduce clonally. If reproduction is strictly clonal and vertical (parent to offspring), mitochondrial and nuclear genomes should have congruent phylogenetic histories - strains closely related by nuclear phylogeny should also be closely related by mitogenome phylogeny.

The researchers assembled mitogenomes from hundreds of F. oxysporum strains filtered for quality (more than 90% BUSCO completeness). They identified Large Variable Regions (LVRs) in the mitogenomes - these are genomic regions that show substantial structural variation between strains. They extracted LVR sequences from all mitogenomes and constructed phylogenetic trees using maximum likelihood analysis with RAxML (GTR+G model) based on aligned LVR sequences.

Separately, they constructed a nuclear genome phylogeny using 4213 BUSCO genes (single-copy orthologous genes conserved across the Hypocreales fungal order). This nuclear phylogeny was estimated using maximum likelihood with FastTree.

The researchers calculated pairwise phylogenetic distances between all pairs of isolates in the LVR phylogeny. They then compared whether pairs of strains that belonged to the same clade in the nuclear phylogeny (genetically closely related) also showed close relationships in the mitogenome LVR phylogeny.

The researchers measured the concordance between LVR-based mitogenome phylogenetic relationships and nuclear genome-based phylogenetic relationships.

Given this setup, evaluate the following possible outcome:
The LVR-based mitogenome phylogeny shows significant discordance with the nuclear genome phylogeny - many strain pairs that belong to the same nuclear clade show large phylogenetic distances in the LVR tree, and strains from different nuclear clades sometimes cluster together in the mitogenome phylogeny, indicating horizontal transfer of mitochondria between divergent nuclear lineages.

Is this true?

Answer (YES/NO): YES